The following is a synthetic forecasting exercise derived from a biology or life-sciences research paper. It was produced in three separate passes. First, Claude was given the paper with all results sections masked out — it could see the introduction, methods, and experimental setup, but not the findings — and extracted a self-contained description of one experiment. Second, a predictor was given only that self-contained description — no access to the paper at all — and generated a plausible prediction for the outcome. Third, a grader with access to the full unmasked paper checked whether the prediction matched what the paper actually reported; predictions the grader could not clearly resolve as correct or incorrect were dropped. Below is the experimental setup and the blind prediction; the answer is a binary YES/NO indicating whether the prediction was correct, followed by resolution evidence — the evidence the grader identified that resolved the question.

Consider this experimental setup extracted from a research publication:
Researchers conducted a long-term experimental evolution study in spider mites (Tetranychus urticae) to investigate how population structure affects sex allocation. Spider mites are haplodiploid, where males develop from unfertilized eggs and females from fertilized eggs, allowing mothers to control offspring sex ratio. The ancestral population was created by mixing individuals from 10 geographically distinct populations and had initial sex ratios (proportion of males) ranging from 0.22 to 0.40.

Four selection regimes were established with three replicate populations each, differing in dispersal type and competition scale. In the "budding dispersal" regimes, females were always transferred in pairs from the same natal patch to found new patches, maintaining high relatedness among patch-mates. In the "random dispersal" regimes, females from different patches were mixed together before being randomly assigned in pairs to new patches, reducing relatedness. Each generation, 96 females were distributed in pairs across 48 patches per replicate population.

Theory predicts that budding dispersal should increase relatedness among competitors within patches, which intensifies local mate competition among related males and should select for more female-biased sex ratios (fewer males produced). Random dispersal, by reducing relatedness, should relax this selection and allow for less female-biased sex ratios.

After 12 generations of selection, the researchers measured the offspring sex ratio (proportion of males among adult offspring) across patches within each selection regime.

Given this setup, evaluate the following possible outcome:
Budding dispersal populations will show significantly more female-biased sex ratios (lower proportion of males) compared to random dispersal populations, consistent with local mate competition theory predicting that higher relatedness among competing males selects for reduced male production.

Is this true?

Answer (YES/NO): NO